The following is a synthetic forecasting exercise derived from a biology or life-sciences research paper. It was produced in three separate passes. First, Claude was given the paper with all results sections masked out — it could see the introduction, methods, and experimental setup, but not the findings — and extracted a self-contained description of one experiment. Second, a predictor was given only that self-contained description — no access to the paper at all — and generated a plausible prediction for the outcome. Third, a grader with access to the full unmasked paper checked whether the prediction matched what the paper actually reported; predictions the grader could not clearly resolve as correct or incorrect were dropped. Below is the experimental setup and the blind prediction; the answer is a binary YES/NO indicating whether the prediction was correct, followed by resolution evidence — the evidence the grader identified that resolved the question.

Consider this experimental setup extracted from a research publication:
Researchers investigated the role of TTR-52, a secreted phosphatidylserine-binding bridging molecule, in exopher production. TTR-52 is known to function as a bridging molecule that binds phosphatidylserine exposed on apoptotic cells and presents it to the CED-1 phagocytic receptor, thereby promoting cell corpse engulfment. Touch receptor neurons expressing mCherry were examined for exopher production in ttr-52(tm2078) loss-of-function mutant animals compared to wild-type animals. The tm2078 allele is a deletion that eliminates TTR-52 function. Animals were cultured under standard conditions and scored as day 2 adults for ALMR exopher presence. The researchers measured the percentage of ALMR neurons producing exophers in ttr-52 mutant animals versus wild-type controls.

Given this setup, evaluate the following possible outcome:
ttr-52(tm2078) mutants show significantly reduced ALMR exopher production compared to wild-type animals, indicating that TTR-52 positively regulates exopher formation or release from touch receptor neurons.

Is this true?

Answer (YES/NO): YES